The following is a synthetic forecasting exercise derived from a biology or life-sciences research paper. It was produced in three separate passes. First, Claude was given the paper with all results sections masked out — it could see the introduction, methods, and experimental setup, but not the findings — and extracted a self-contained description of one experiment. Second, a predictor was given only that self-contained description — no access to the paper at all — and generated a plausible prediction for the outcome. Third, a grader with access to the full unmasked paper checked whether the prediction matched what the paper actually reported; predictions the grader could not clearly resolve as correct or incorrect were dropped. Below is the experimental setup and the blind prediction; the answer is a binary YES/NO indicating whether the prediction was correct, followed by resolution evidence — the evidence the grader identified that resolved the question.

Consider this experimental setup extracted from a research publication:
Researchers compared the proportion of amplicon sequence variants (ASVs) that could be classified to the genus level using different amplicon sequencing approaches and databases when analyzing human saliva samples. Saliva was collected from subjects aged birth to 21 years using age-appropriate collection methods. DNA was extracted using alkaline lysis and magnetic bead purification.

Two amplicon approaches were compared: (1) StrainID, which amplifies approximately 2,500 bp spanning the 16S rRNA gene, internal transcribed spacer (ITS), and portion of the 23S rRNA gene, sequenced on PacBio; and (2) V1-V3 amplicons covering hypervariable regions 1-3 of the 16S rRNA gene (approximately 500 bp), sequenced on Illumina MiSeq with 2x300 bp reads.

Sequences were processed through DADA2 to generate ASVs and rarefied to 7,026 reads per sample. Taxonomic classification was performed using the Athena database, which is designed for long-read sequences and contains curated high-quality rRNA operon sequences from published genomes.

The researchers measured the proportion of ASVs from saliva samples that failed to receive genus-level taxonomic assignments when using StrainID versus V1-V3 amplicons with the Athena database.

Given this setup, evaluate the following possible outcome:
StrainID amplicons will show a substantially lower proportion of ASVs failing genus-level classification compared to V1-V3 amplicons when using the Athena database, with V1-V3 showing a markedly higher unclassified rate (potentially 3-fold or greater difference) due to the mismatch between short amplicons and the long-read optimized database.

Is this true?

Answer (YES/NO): NO